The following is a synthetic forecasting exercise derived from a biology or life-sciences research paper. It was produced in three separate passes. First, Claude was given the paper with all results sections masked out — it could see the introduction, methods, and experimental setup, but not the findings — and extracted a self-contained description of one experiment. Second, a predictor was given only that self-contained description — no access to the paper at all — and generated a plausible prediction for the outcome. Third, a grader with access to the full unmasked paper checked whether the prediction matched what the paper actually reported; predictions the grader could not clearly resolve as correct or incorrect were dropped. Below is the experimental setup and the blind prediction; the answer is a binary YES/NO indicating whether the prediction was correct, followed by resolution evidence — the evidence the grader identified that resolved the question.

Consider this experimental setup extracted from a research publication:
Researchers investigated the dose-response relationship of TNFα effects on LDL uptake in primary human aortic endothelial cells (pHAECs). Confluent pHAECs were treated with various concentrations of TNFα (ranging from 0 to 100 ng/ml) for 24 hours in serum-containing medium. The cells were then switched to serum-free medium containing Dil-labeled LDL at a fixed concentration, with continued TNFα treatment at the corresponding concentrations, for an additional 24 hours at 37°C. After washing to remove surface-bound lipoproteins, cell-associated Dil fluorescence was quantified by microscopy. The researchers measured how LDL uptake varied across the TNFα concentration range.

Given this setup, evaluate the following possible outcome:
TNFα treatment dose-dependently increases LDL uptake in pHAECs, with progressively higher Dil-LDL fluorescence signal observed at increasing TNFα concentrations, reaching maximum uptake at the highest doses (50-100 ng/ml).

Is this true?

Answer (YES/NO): YES